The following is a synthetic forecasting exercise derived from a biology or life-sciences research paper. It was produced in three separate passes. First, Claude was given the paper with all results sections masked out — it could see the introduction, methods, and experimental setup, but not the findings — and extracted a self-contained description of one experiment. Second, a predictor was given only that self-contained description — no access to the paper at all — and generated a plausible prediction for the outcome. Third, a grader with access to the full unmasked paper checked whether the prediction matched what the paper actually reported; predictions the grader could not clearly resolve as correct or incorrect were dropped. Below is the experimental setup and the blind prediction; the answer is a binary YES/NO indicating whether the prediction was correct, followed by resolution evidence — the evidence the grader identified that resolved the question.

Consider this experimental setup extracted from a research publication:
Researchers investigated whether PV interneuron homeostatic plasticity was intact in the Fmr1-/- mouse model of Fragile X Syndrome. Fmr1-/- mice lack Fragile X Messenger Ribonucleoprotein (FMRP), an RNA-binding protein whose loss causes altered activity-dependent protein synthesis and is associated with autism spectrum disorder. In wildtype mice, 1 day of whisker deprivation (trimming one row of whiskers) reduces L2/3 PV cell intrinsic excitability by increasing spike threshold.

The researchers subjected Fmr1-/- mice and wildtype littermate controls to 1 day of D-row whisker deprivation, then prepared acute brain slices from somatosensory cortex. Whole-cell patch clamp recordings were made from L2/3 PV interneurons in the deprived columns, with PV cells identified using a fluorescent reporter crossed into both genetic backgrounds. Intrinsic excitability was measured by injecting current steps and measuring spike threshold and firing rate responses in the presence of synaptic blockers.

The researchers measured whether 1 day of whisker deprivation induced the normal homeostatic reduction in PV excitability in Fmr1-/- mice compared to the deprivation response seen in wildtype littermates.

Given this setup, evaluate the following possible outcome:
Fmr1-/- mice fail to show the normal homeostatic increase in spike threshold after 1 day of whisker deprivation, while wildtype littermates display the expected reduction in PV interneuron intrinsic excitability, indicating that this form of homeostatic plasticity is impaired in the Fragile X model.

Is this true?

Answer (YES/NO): YES